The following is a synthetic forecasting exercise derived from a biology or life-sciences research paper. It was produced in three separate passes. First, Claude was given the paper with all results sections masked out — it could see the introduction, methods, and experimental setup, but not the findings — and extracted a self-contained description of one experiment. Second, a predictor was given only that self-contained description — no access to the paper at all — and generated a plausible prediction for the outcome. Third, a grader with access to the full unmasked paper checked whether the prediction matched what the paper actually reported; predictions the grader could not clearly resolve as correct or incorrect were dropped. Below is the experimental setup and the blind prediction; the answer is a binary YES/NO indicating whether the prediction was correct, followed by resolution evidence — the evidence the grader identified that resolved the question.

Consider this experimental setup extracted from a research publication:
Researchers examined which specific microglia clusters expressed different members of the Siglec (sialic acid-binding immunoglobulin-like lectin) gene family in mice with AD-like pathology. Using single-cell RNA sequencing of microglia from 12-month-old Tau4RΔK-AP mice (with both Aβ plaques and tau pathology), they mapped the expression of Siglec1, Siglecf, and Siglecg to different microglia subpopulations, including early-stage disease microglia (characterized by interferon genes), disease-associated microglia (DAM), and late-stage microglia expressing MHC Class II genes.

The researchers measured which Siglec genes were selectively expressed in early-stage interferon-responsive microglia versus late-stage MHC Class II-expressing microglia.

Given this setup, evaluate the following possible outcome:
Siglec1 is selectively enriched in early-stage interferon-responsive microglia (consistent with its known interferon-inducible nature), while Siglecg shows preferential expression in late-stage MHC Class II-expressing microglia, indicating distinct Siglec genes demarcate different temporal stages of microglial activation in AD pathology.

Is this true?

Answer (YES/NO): NO